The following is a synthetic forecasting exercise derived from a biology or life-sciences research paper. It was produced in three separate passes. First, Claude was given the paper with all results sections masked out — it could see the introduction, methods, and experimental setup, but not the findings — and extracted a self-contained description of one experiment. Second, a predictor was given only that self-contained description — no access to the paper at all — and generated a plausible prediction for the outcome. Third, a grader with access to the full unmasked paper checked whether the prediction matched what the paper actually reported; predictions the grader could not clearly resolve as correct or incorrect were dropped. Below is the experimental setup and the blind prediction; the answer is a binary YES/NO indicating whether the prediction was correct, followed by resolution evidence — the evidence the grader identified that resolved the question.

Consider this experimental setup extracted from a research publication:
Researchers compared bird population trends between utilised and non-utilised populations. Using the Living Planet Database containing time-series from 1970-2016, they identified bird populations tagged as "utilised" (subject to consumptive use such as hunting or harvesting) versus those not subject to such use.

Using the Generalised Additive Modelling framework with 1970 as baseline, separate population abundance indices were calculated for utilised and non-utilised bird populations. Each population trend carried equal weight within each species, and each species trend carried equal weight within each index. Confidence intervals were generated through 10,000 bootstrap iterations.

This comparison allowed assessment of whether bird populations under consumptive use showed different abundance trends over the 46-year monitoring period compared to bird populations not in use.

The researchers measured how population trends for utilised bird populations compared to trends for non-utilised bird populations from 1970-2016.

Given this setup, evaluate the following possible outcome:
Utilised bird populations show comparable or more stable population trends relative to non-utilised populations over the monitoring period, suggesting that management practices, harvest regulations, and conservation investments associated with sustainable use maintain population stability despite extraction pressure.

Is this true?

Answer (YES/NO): NO